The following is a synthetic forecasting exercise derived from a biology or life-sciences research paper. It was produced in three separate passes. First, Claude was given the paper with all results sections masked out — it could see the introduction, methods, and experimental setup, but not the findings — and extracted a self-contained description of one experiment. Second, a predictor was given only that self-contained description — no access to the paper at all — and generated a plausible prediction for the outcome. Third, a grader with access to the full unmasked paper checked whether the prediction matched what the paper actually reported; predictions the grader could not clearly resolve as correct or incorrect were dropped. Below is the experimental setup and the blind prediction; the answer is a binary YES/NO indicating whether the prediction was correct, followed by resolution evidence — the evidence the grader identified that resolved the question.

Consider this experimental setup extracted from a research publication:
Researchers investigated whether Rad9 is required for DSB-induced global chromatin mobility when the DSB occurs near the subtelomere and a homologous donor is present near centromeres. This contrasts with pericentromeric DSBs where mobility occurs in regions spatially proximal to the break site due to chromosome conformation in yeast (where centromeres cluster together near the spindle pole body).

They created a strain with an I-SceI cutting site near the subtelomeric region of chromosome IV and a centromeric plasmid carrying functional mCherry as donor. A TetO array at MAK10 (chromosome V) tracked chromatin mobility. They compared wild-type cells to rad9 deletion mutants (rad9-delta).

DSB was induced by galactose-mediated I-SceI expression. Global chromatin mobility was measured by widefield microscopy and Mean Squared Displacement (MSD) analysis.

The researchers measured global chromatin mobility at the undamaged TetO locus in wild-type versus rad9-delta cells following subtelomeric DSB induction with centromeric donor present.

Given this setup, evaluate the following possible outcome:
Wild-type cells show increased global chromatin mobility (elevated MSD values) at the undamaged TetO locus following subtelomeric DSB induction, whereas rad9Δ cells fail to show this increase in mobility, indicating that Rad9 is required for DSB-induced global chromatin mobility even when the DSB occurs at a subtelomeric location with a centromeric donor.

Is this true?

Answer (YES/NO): YES